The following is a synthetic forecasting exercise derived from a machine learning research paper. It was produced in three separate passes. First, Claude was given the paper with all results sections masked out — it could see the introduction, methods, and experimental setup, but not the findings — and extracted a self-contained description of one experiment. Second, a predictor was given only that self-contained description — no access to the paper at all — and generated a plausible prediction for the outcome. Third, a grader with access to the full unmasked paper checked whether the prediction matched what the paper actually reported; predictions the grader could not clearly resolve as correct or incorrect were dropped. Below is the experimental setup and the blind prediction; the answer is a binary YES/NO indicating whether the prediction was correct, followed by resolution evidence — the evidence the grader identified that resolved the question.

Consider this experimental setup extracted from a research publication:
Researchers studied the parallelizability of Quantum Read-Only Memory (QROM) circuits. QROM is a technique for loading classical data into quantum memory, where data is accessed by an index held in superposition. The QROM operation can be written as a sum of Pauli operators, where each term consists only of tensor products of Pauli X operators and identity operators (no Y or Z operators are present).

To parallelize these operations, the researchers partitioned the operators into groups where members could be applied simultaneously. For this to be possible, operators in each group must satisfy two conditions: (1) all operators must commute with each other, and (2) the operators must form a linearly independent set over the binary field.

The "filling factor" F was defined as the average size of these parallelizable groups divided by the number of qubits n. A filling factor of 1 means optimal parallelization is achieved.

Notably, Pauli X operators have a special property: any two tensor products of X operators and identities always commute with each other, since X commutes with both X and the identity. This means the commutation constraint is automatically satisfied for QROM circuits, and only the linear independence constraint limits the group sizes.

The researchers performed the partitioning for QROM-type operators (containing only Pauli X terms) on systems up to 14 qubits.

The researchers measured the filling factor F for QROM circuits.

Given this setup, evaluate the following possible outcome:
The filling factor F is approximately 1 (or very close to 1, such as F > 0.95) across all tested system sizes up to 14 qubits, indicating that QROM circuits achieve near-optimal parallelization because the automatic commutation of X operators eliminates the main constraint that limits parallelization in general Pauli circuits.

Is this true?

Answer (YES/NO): YES